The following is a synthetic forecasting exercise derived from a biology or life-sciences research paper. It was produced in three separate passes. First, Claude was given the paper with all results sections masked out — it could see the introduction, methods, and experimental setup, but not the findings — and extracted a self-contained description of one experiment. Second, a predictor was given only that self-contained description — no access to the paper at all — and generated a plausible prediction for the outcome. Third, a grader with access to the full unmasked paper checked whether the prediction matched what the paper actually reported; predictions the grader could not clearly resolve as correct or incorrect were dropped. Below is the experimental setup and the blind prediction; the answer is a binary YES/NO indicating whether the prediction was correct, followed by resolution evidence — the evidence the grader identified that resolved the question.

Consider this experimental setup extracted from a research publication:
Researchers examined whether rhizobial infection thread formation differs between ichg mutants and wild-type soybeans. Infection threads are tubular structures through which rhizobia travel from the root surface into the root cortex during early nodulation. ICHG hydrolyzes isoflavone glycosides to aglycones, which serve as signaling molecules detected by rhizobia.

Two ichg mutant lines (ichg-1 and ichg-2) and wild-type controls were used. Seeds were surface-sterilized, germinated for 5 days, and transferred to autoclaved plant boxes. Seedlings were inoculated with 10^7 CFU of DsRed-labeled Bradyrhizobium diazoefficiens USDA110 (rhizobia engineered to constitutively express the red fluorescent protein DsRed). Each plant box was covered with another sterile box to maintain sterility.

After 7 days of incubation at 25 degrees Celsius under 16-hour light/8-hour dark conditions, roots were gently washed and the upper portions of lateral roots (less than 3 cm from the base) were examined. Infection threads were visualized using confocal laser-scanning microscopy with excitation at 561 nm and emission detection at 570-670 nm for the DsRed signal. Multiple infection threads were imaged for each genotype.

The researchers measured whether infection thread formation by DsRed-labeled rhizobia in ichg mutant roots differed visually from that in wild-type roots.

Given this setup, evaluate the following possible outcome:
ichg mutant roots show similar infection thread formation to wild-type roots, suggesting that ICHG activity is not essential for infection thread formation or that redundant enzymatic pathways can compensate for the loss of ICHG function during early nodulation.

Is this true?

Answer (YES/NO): YES